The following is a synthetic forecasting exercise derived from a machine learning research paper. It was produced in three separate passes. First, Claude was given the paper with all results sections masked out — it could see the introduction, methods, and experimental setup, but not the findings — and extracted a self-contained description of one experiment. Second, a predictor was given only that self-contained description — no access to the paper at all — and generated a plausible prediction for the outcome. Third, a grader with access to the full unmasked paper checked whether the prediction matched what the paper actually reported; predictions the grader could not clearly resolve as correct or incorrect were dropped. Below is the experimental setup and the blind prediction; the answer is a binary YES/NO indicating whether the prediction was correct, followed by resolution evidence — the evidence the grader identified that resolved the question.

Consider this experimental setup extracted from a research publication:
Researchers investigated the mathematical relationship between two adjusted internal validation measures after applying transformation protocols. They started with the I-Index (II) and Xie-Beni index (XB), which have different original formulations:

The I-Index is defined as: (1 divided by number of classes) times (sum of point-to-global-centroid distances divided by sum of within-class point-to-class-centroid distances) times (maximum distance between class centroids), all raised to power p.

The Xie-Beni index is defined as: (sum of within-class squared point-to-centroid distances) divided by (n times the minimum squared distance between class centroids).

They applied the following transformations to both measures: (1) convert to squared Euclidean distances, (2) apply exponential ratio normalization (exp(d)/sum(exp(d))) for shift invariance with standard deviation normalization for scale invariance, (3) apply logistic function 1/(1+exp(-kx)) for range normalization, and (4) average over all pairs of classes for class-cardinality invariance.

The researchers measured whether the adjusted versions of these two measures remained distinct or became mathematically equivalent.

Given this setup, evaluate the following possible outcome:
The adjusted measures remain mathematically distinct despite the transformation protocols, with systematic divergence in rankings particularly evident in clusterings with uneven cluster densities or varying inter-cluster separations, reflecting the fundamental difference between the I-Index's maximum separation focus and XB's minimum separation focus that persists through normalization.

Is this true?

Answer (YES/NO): NO